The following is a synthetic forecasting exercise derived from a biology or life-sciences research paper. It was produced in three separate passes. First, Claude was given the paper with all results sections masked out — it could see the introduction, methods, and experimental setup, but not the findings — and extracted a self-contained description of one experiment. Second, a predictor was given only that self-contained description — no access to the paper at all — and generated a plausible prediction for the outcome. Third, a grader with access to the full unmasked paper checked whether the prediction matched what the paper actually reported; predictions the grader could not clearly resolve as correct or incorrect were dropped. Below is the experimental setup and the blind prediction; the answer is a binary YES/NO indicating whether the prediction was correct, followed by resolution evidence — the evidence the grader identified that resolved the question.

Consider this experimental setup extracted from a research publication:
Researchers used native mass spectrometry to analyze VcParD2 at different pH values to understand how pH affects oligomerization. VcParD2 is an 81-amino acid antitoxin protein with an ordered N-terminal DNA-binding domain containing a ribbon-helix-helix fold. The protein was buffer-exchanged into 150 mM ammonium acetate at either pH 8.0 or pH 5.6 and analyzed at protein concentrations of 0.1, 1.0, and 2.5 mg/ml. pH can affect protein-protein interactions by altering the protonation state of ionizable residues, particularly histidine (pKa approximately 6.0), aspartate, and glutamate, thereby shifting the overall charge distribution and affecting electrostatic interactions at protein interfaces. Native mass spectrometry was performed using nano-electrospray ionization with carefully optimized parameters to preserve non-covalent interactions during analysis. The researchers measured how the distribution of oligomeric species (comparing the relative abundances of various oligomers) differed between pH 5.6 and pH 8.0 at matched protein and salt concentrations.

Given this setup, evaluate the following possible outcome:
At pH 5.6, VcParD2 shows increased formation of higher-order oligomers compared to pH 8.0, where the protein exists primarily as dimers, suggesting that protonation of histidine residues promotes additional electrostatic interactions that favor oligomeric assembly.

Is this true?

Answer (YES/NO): NO